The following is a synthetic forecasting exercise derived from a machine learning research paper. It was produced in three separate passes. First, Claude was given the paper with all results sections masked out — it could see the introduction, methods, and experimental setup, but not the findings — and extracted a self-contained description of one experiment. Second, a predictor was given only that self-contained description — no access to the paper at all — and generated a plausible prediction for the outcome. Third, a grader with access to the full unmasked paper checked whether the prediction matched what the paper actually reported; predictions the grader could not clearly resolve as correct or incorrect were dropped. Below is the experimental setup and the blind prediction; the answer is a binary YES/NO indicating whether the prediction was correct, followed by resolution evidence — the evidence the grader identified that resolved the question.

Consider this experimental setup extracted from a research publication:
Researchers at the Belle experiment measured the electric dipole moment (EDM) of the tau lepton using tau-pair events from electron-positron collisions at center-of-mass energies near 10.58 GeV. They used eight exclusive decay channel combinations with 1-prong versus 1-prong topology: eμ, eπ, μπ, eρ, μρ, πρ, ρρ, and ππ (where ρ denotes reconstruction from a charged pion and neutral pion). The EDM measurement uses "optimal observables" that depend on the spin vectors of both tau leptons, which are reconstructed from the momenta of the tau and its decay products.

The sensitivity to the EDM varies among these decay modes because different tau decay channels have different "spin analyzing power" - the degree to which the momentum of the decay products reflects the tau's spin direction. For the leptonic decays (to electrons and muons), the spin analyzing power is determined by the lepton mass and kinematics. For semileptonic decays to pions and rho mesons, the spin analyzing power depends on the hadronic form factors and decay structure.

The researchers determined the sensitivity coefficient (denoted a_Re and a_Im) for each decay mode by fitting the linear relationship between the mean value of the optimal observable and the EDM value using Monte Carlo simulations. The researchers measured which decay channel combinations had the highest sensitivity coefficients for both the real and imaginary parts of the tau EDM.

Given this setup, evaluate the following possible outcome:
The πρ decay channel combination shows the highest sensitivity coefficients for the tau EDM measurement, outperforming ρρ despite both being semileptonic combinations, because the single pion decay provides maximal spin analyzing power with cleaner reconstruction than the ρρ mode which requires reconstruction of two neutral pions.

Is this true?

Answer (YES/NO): NO